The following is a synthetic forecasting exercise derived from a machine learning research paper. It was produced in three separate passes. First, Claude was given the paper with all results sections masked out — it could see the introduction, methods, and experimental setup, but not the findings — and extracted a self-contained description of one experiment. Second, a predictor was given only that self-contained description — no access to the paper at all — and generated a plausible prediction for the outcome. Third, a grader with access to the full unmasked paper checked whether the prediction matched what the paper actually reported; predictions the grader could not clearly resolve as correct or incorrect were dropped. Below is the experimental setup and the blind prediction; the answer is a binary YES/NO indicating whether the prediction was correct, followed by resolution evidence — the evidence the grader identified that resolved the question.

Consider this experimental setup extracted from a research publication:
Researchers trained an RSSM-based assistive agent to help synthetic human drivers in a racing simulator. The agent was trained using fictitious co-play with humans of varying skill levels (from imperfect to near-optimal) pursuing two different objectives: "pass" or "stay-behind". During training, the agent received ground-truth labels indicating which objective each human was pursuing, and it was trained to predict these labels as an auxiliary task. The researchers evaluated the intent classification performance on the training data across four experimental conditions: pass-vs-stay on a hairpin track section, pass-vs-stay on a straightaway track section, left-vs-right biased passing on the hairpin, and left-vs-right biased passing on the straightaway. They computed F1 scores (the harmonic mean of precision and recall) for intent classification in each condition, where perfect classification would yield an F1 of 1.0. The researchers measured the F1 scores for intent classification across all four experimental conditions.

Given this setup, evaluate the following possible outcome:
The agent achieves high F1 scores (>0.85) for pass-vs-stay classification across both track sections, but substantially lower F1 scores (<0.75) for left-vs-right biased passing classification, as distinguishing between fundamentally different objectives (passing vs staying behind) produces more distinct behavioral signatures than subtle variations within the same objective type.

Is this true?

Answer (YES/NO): NO